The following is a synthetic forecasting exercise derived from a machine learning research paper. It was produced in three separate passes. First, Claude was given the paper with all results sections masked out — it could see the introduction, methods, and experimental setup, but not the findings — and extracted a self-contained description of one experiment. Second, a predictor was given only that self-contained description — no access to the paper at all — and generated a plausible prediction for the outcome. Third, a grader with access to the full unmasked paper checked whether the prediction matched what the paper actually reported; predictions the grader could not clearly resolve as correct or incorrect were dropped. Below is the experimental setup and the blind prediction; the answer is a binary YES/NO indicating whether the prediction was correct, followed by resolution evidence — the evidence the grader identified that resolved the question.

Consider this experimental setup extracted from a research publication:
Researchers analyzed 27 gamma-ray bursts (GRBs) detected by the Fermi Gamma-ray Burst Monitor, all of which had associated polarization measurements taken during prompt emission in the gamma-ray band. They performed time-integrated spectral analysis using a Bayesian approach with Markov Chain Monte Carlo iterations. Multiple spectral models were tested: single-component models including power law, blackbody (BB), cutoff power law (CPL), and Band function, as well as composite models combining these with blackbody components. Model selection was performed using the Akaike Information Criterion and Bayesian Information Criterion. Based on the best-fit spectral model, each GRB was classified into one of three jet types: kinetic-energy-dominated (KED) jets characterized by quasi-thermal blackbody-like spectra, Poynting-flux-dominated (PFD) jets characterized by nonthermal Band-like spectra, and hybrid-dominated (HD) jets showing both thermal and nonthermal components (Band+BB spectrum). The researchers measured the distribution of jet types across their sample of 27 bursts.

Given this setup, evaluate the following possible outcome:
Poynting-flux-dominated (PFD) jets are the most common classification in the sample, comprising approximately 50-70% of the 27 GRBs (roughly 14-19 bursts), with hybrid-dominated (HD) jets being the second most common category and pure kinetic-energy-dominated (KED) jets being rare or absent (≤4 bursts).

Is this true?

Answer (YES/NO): YES